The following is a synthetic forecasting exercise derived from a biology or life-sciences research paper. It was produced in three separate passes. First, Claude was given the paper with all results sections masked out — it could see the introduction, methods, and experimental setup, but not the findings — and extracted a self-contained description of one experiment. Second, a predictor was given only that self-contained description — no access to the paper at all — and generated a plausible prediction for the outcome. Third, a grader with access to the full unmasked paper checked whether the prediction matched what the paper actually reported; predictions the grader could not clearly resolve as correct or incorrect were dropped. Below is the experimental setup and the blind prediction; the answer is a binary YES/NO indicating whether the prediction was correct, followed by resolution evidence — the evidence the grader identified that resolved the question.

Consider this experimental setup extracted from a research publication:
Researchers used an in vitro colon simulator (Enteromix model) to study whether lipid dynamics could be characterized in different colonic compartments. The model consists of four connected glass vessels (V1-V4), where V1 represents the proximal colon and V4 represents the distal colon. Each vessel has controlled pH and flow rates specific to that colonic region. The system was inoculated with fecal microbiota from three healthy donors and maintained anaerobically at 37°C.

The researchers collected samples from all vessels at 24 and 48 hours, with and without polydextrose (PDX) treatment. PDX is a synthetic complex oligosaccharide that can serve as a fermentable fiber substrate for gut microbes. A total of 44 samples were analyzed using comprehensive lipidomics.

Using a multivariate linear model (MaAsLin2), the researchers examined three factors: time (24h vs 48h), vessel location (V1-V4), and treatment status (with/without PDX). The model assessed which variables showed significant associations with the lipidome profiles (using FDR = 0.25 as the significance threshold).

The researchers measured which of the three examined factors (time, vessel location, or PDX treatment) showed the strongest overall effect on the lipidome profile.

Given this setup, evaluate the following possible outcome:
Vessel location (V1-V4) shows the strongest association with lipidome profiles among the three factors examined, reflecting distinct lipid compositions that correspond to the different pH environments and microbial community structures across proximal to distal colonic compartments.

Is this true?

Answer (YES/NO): YES